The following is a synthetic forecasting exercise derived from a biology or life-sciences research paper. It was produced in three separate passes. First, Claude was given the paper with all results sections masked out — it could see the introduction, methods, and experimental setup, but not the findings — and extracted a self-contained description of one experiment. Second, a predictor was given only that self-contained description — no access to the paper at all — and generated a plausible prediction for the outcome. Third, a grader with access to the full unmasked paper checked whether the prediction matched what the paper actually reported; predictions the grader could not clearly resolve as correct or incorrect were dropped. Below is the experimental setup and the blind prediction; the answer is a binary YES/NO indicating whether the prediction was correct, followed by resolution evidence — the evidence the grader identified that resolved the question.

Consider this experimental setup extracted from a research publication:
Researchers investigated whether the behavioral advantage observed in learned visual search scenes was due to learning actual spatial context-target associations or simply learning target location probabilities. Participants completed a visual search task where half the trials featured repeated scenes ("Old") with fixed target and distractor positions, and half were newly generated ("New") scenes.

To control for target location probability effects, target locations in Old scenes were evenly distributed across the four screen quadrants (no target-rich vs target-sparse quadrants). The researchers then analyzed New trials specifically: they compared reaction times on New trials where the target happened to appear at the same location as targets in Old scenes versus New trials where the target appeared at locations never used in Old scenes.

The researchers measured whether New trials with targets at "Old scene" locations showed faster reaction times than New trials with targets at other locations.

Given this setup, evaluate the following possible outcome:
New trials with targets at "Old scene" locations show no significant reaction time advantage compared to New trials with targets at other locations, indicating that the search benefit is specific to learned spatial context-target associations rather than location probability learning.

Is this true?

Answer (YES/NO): YES